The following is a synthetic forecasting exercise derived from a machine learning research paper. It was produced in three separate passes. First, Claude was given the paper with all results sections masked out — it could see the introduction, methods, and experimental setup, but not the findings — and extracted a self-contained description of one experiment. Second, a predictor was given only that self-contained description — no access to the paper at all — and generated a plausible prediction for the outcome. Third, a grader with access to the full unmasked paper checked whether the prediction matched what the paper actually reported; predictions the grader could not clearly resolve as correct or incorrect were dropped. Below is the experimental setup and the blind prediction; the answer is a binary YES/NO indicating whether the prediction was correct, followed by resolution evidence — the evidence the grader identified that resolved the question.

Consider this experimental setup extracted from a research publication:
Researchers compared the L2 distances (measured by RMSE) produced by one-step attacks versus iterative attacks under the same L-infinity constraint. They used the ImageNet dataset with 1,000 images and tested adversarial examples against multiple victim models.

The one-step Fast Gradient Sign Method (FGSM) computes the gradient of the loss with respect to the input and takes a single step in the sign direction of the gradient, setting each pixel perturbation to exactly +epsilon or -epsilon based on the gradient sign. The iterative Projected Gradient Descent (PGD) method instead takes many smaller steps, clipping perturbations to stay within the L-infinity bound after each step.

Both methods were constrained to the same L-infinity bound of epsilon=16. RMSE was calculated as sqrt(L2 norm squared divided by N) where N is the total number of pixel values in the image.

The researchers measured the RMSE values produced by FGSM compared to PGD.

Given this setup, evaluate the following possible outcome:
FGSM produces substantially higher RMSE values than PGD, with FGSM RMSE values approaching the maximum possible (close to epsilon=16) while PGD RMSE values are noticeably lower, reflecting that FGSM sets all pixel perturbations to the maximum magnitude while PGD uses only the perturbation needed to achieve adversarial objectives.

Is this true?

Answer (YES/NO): YES